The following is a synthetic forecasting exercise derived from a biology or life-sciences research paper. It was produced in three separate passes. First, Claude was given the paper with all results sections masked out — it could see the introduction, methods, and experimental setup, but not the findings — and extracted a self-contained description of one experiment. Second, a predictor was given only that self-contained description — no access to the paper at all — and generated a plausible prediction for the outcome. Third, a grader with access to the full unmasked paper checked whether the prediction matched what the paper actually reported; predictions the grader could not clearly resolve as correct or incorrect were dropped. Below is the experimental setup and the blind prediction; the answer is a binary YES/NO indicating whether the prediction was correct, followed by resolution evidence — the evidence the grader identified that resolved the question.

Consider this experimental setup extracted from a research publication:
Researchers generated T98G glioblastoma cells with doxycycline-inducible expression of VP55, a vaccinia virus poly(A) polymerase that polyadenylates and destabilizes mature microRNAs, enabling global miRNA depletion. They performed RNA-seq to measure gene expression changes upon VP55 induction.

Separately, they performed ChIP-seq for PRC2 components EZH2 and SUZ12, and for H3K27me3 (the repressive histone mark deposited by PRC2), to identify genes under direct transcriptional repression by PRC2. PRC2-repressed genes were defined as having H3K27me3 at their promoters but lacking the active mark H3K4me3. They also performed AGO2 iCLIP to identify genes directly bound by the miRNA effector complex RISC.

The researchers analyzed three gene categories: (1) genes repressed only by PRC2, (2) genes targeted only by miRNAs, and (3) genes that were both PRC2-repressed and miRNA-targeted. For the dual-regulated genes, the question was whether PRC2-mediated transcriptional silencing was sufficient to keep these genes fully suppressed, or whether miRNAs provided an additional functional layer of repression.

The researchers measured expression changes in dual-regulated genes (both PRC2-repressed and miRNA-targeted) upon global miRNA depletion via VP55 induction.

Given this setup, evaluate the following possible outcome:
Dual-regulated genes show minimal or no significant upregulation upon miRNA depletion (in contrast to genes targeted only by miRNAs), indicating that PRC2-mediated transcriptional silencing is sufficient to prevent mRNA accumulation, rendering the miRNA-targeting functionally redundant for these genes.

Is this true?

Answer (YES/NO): NO